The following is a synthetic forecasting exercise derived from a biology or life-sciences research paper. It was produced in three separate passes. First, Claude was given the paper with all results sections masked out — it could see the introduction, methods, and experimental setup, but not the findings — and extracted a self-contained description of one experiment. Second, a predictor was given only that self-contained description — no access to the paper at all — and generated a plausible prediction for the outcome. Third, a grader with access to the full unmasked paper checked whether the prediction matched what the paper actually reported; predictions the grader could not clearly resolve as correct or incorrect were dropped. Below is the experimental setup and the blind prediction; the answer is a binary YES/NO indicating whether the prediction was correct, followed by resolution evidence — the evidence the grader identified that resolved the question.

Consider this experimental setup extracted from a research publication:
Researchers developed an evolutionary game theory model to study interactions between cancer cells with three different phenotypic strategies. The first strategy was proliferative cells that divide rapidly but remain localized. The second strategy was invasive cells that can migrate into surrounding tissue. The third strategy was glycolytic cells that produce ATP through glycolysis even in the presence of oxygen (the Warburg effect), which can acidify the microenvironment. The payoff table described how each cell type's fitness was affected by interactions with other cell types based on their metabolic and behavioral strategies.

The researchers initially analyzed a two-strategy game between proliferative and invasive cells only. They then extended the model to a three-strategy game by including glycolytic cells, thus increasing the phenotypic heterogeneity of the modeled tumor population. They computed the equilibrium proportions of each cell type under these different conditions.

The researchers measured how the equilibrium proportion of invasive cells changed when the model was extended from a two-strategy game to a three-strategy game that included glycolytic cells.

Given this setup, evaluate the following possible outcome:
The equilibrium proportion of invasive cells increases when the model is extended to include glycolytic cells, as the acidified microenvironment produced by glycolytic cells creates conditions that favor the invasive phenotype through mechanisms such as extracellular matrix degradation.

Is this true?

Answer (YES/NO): YES